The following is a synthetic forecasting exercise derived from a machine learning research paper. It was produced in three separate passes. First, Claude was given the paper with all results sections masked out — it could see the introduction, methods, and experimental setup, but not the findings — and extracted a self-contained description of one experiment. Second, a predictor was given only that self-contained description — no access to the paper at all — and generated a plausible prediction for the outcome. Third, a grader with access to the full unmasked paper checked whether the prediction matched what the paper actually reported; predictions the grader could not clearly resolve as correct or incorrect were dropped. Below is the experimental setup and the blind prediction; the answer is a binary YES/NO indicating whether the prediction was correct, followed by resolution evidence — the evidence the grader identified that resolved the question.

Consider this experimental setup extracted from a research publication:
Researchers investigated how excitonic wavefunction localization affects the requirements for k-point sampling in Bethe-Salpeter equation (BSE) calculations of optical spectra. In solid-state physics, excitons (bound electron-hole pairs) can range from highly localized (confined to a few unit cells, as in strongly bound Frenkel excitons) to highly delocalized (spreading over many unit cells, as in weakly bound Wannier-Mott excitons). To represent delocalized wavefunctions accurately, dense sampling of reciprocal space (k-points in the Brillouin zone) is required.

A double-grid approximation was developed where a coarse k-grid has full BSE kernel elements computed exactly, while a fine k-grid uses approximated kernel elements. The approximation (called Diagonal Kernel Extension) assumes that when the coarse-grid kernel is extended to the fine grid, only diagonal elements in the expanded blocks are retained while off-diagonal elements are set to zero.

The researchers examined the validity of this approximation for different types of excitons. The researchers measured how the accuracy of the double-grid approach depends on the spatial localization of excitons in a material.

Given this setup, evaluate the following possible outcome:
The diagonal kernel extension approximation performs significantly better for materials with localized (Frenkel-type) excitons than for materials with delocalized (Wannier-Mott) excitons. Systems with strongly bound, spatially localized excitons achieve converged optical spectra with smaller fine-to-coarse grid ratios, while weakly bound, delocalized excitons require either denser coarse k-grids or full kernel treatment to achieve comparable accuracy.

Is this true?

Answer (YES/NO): NO